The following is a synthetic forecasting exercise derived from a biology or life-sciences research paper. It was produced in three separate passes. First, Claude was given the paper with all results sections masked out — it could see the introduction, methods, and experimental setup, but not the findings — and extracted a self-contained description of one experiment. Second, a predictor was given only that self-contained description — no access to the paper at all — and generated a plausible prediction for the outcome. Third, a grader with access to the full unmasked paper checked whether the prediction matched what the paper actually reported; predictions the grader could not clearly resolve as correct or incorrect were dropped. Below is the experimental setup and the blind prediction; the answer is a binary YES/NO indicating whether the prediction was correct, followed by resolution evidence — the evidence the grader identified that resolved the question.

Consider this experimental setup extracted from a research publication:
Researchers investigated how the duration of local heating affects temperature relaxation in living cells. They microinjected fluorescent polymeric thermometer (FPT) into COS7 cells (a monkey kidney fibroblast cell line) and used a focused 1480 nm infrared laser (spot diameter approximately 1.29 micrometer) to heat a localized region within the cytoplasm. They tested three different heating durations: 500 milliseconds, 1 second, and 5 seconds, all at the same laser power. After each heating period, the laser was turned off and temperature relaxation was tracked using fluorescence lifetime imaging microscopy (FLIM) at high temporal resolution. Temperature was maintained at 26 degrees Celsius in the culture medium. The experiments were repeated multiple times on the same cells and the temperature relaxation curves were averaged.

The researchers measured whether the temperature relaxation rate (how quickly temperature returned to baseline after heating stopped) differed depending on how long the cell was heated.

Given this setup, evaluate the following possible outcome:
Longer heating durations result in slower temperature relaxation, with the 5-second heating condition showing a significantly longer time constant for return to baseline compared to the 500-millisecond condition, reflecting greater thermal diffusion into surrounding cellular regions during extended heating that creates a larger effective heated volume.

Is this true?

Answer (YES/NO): NO